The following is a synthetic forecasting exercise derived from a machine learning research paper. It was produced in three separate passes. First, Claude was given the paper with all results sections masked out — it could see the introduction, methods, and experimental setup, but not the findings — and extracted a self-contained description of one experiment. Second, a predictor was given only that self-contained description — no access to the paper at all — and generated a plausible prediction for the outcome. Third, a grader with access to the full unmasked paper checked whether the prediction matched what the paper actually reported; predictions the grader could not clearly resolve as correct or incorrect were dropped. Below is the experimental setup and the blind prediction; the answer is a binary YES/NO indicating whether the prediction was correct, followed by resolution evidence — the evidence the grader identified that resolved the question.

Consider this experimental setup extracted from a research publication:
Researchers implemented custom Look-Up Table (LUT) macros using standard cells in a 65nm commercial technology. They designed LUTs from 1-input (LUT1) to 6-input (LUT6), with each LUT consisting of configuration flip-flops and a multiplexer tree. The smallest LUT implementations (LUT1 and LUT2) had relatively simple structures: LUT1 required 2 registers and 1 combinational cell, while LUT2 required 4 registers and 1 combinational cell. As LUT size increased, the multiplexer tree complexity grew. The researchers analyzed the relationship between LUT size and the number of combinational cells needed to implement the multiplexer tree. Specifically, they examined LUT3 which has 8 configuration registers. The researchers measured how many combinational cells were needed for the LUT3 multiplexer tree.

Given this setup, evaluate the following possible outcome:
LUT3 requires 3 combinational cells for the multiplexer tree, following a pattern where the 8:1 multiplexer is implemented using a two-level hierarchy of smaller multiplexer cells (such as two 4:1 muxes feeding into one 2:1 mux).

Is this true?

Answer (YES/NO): NO